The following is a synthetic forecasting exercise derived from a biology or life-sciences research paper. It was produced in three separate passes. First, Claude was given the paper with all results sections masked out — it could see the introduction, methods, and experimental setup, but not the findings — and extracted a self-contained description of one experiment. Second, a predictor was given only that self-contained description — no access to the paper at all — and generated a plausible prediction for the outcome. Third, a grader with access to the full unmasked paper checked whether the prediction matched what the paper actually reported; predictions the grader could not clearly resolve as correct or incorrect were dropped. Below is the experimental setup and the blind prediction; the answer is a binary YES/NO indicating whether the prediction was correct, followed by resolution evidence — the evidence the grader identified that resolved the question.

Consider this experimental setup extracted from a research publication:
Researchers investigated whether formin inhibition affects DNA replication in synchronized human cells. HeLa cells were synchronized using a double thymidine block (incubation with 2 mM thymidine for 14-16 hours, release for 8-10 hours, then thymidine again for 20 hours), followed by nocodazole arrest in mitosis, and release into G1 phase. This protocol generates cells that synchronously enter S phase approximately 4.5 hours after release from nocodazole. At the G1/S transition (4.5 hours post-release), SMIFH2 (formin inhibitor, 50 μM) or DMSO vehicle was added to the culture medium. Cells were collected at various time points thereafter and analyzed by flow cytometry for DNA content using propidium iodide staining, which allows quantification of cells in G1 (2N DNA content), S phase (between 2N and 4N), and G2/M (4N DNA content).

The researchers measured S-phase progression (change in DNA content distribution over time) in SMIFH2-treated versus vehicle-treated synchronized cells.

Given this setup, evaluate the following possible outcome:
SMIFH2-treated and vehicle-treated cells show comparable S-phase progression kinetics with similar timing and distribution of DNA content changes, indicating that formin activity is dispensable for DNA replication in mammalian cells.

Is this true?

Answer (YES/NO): NO